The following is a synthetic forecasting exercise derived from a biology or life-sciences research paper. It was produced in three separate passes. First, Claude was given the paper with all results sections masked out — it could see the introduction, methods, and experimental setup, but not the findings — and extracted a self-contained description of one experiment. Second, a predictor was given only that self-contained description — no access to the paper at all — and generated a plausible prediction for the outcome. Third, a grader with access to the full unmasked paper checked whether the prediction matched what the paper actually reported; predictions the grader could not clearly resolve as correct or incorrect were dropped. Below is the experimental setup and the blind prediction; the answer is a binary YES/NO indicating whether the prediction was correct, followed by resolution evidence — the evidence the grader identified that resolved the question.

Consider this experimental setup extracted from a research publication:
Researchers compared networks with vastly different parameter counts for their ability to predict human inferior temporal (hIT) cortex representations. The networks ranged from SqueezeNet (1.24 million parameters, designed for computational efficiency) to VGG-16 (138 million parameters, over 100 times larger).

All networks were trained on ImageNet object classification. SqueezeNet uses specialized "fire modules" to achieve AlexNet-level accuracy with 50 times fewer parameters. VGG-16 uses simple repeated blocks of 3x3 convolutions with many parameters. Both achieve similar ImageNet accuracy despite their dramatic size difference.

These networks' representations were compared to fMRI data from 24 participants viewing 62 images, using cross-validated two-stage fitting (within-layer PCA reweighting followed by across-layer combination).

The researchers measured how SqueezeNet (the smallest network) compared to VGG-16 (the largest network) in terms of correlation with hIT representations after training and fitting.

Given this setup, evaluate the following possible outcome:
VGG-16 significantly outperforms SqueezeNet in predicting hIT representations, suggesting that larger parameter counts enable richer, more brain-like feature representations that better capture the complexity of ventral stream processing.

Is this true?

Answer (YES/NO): NO